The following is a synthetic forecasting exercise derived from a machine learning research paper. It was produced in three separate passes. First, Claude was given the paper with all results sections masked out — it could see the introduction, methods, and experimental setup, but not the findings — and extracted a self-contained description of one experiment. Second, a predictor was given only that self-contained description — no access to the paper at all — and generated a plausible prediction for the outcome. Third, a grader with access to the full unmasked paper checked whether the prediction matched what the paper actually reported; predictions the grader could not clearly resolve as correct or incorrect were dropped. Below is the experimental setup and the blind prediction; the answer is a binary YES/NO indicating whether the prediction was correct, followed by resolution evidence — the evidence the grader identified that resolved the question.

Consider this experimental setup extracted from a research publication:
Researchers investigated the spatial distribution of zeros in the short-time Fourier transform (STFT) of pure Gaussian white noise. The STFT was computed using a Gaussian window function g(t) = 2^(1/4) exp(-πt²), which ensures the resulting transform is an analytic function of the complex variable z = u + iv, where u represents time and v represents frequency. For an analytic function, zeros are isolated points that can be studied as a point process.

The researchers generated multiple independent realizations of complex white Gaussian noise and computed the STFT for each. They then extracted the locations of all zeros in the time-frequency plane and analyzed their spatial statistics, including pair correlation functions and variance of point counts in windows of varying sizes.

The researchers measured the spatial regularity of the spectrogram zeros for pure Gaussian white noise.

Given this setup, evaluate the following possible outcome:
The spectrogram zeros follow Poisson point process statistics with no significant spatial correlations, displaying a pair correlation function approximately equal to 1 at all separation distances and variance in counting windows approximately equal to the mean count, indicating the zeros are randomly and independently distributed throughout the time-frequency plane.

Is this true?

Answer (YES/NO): NO